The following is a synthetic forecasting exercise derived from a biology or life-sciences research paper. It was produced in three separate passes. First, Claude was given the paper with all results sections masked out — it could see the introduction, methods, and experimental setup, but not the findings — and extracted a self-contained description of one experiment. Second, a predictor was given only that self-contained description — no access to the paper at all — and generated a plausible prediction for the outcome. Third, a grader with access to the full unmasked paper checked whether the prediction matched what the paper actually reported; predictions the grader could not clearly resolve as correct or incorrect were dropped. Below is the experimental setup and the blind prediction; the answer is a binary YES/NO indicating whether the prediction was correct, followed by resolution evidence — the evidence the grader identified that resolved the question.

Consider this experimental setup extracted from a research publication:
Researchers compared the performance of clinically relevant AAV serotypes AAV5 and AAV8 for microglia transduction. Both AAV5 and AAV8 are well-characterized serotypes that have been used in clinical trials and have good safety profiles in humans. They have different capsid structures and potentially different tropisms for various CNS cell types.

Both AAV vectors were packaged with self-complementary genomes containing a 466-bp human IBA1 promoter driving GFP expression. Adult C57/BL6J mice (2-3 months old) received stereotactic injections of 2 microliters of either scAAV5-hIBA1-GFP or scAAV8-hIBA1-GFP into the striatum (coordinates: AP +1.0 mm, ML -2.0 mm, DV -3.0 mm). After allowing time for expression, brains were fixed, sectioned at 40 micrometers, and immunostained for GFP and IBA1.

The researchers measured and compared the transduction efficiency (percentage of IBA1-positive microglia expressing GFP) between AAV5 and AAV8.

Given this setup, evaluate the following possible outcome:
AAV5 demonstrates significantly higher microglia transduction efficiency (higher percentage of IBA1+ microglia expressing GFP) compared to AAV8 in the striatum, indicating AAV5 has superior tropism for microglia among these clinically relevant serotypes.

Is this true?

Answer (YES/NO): NO